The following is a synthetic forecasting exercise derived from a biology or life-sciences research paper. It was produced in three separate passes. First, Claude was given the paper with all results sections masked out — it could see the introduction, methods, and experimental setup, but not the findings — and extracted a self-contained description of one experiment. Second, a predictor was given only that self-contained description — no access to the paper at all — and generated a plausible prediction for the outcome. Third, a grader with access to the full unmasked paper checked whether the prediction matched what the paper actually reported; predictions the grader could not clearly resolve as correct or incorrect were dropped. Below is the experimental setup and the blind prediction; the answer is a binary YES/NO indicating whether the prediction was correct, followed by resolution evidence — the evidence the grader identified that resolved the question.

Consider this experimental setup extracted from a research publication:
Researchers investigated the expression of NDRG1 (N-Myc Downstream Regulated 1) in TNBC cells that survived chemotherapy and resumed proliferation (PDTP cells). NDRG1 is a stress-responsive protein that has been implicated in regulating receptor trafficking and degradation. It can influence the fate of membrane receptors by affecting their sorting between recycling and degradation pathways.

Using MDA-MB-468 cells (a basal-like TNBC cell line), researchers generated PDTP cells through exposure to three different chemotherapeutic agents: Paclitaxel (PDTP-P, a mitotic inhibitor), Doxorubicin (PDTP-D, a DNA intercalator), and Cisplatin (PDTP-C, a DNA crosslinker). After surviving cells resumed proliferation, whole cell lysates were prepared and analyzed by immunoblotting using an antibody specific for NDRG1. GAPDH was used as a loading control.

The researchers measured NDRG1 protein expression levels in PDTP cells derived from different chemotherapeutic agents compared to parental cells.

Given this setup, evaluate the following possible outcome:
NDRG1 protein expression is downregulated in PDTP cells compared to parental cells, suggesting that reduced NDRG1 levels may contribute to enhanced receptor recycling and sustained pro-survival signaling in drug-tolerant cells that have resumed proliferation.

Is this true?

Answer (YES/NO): NO